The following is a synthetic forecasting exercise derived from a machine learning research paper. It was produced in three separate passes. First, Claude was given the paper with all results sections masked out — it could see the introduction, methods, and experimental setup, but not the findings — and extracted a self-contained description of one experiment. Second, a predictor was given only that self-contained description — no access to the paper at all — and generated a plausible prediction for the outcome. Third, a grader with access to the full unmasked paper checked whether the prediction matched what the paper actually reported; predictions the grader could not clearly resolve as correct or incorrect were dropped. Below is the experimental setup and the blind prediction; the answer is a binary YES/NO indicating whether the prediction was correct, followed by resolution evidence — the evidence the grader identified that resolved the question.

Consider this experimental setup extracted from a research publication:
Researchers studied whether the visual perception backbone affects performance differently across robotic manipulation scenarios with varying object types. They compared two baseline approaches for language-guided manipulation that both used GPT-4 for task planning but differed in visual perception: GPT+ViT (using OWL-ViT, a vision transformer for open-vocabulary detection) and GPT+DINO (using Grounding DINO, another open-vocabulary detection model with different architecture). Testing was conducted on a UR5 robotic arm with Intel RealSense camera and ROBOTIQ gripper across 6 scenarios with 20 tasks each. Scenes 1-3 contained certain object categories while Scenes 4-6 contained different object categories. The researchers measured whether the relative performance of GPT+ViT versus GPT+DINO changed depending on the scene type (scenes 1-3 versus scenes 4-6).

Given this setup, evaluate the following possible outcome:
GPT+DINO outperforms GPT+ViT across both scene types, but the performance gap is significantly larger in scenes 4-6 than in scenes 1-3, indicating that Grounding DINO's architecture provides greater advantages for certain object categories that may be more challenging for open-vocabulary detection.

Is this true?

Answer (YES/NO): NO